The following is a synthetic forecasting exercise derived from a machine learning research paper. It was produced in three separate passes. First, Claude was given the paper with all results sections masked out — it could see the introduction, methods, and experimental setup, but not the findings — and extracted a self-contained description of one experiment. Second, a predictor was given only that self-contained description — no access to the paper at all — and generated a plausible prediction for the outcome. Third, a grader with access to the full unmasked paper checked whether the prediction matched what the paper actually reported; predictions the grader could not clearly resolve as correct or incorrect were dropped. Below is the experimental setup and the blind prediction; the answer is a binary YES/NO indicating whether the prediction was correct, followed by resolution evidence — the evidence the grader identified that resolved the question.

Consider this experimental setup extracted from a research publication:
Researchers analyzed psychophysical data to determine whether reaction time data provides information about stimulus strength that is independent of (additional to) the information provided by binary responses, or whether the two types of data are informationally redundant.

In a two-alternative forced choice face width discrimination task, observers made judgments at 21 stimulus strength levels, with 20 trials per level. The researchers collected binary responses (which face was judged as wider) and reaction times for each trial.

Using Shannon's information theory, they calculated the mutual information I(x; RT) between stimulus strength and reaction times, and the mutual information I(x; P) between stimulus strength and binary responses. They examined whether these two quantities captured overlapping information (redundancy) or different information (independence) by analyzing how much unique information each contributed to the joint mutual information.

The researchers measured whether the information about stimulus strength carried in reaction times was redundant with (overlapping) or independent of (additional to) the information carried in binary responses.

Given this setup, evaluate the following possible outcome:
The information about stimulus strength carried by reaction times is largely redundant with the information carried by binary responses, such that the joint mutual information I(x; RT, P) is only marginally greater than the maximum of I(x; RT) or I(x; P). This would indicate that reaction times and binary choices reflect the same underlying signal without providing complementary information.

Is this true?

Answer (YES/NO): NO